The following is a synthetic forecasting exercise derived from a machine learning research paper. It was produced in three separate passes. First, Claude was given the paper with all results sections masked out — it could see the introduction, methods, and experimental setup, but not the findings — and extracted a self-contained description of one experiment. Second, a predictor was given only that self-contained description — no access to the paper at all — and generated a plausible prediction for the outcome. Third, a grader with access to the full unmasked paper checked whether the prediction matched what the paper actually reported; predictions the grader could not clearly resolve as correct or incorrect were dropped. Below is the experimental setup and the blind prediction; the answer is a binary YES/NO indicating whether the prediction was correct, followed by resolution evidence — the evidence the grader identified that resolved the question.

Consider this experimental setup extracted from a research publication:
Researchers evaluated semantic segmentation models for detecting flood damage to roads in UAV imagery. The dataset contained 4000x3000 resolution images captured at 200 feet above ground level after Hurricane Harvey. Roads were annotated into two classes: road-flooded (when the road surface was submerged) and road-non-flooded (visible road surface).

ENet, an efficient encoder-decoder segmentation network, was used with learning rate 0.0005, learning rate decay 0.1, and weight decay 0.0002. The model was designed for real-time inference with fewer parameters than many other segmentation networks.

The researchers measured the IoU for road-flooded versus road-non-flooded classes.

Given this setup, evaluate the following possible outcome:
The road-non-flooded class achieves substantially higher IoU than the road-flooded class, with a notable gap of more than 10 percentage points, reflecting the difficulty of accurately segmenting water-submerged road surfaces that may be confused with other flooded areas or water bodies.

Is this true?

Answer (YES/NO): YES